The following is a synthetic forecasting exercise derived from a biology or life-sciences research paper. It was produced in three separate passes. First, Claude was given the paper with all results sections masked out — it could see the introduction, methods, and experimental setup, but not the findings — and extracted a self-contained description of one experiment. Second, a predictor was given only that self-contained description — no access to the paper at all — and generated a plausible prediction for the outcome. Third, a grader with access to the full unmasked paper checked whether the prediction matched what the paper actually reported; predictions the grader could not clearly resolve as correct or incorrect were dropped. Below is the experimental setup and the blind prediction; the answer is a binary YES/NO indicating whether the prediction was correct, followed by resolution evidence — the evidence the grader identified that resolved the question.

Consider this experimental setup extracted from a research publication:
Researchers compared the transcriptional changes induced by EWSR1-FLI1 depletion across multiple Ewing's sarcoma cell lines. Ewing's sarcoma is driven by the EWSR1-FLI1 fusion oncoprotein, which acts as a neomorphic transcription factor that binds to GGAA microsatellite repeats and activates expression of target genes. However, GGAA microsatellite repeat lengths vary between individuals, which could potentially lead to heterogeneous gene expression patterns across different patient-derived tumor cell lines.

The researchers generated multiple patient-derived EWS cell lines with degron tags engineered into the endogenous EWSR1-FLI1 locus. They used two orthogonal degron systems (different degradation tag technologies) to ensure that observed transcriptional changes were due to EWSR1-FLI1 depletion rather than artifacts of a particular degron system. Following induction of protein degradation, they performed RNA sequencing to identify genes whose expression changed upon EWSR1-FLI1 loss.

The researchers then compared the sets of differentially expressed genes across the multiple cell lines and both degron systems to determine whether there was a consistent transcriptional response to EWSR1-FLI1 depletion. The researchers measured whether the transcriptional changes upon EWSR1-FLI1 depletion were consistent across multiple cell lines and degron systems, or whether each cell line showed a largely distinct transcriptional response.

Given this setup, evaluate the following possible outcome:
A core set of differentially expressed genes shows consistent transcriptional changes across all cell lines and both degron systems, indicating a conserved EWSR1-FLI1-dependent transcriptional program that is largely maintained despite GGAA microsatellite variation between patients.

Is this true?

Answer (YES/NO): YES